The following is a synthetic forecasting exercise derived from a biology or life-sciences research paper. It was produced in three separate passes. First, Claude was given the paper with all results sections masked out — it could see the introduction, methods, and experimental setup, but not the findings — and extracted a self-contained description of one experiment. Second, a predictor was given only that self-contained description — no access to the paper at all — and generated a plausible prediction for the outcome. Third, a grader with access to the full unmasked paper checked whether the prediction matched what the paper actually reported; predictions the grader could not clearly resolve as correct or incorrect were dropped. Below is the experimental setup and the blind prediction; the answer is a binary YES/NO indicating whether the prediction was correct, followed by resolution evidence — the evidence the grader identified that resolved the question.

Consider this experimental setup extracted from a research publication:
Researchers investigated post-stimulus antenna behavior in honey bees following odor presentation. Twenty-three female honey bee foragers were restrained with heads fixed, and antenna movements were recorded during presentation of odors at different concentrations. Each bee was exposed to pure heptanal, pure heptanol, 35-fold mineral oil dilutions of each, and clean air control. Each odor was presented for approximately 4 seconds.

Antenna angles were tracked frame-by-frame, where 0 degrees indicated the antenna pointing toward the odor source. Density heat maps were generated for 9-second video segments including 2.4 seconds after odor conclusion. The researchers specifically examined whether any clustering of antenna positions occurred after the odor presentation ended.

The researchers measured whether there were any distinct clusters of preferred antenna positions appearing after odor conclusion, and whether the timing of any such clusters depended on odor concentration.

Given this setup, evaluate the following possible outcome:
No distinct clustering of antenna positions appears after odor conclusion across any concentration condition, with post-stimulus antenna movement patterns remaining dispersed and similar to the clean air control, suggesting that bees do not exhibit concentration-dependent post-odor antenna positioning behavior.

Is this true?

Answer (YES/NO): NO